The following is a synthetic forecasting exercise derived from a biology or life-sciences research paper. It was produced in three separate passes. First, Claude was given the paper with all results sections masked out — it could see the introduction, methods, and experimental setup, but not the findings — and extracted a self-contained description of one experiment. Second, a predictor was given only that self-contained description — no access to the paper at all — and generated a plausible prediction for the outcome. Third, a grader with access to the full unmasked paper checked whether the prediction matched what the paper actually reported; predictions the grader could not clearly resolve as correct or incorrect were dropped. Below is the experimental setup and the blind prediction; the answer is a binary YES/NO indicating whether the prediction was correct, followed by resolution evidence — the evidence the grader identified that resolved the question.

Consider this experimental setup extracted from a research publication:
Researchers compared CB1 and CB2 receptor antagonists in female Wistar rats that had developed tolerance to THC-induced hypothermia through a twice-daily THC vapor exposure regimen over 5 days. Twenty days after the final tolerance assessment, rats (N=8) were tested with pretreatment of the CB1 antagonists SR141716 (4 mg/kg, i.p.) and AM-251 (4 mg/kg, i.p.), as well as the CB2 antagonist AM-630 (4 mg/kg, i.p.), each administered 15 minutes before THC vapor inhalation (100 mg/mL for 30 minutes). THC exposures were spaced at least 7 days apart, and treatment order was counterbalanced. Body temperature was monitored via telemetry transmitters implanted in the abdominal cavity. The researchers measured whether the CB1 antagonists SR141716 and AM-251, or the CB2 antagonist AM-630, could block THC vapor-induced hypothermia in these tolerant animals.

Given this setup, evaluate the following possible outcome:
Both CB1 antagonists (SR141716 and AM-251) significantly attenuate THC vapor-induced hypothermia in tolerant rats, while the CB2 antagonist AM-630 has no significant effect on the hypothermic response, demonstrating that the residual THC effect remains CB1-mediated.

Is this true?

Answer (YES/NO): NO